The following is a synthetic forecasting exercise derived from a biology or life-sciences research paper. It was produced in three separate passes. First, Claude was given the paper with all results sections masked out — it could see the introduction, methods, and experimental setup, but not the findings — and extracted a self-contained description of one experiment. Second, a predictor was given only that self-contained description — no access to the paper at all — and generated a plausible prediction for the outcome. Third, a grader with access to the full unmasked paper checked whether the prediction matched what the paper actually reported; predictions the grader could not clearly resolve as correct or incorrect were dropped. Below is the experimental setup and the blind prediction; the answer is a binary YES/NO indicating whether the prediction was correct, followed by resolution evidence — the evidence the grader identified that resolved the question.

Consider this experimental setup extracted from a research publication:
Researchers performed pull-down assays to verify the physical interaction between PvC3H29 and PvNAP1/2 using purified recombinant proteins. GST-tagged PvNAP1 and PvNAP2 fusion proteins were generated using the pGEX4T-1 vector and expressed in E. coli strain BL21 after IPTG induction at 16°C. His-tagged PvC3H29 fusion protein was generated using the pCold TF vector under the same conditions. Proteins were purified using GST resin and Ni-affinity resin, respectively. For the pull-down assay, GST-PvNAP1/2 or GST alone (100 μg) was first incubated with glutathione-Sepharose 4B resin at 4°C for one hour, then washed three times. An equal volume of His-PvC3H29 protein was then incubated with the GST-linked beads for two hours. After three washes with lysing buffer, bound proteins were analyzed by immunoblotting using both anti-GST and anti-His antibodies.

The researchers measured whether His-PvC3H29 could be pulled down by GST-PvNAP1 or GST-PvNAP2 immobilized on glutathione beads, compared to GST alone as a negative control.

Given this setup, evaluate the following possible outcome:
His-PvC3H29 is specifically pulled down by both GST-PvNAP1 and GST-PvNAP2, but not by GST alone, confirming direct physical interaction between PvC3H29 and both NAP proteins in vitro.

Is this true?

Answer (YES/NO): YES